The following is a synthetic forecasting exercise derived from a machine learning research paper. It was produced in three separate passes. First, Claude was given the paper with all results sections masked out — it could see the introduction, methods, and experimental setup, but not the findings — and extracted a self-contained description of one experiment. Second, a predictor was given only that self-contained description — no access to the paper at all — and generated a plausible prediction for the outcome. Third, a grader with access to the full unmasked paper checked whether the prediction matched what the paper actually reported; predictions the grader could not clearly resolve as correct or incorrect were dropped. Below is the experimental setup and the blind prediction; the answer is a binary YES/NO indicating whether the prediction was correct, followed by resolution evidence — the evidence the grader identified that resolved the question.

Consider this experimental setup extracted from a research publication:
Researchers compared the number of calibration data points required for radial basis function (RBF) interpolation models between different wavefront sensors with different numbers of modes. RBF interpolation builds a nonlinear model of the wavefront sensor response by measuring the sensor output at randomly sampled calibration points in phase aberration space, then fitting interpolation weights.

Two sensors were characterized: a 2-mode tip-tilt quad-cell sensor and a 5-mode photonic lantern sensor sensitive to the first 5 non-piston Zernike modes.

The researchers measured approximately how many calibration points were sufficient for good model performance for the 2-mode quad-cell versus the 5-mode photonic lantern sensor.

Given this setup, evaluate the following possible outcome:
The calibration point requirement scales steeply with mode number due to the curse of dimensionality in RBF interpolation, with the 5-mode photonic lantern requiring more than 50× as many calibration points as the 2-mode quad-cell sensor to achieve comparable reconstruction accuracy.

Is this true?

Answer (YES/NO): NO